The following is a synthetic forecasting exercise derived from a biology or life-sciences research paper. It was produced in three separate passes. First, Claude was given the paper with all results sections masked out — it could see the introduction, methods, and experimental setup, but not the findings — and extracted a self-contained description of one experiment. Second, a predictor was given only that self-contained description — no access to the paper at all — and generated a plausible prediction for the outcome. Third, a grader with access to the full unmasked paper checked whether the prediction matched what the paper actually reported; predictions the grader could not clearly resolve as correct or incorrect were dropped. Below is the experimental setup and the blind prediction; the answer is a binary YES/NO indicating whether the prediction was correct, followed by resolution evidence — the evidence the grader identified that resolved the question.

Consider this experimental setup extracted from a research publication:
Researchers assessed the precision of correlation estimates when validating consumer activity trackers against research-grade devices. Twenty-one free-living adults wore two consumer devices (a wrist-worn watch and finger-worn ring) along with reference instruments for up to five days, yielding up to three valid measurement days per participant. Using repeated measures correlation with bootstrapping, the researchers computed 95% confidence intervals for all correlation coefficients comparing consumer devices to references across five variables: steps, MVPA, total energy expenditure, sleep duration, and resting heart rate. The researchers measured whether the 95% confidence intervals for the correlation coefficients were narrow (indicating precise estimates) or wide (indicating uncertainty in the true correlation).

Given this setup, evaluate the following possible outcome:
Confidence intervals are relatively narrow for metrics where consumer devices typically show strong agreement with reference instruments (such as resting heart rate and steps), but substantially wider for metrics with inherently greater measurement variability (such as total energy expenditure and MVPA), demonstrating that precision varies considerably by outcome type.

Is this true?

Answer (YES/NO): NO